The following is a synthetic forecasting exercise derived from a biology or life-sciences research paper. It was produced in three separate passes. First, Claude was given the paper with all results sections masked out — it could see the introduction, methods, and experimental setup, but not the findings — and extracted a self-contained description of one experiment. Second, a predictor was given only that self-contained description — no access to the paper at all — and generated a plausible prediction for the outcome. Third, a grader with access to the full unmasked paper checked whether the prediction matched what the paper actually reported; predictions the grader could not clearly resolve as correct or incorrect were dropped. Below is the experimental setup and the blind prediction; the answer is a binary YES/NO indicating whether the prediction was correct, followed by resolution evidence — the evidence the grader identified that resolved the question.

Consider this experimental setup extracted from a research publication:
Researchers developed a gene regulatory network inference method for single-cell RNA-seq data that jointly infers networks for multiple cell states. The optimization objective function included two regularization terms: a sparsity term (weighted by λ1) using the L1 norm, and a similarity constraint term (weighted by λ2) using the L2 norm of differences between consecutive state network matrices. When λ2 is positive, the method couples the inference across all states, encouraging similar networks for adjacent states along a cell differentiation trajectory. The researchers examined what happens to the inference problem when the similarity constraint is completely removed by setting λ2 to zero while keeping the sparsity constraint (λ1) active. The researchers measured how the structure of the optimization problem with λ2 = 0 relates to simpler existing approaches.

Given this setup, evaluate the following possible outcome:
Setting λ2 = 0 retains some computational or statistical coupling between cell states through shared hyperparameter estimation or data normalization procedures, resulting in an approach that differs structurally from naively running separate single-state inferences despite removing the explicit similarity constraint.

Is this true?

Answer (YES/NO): NO